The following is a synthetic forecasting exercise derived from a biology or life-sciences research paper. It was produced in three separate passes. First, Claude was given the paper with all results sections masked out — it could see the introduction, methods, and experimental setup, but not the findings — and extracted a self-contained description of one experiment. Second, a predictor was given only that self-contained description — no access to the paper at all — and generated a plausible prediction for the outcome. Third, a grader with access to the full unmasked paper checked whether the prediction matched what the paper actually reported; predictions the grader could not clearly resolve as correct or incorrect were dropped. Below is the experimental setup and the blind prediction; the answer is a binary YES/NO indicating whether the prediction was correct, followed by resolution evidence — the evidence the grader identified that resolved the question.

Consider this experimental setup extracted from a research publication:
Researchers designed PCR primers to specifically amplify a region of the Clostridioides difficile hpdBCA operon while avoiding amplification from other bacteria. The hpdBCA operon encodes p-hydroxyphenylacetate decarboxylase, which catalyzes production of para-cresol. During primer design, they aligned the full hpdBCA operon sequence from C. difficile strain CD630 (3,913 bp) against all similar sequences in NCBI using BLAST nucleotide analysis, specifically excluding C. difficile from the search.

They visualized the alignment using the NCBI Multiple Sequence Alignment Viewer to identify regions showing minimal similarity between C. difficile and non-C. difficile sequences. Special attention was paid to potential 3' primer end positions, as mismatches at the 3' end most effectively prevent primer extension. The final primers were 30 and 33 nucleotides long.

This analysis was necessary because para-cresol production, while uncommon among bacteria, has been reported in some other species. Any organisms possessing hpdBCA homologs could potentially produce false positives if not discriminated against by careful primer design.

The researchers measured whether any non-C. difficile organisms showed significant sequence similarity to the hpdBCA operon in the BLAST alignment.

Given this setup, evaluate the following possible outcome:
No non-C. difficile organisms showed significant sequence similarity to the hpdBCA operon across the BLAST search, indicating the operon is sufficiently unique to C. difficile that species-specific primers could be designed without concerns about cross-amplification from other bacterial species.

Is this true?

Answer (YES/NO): NO